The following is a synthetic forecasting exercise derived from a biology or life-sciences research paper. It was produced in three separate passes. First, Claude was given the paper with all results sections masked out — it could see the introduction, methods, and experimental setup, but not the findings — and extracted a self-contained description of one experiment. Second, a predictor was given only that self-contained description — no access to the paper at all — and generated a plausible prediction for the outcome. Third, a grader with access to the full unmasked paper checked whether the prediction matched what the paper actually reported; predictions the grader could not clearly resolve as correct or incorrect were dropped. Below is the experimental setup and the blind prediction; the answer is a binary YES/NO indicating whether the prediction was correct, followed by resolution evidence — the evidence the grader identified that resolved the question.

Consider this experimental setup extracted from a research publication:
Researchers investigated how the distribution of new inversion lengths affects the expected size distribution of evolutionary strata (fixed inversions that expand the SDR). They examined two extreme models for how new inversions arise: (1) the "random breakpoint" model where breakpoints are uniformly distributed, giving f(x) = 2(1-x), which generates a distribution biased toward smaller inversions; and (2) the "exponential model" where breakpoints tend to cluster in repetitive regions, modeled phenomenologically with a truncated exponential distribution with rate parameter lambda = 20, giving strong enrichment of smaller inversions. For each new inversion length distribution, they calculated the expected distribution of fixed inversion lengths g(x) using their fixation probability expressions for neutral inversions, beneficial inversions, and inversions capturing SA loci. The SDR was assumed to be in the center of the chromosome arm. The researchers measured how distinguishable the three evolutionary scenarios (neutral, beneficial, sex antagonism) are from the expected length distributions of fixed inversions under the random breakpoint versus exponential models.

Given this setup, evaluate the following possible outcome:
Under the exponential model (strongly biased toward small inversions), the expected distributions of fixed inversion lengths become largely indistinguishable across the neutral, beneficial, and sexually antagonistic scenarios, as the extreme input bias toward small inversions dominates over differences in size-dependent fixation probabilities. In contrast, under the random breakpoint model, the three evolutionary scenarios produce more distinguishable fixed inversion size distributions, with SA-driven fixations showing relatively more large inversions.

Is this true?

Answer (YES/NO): YES